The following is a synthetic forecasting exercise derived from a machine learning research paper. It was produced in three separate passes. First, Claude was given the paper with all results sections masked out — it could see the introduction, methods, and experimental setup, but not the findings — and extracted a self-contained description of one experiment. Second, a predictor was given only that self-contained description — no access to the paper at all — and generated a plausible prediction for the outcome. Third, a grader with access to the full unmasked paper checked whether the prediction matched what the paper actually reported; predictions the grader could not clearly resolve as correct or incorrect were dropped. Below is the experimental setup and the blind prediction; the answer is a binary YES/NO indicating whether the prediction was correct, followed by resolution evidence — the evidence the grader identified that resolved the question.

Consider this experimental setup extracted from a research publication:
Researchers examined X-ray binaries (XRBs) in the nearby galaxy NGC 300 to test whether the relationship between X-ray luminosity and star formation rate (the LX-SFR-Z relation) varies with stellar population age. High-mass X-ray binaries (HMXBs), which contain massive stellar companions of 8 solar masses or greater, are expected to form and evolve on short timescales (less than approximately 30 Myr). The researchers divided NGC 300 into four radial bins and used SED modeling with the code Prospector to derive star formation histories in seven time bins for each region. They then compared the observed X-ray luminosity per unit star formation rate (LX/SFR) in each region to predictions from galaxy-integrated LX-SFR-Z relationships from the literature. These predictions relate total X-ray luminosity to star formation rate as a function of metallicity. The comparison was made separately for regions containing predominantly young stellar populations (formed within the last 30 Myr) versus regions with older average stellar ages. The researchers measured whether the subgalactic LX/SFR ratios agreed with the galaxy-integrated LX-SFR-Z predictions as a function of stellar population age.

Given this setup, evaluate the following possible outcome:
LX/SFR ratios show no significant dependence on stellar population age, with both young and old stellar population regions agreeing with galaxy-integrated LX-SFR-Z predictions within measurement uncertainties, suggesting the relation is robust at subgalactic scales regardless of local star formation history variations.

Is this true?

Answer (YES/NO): NO